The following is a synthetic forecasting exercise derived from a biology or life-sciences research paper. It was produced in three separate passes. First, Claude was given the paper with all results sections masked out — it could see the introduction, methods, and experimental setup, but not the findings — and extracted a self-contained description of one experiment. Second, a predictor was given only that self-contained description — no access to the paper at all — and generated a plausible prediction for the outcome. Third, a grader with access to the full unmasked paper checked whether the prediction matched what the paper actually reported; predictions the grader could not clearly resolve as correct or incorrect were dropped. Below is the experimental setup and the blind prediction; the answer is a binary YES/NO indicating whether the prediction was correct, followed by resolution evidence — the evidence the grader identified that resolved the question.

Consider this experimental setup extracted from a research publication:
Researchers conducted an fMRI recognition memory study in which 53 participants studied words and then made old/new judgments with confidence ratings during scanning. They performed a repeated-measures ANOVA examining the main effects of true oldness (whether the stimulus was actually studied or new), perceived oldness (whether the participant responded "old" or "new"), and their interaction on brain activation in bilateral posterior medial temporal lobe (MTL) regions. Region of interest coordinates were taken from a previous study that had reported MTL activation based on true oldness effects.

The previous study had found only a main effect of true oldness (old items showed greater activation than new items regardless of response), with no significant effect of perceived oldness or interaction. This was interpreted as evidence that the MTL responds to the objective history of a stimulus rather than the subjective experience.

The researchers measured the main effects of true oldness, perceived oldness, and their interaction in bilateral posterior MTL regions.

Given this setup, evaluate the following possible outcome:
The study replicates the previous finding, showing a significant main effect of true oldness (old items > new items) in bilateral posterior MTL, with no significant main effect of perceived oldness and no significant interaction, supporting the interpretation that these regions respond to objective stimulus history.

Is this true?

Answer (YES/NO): NO